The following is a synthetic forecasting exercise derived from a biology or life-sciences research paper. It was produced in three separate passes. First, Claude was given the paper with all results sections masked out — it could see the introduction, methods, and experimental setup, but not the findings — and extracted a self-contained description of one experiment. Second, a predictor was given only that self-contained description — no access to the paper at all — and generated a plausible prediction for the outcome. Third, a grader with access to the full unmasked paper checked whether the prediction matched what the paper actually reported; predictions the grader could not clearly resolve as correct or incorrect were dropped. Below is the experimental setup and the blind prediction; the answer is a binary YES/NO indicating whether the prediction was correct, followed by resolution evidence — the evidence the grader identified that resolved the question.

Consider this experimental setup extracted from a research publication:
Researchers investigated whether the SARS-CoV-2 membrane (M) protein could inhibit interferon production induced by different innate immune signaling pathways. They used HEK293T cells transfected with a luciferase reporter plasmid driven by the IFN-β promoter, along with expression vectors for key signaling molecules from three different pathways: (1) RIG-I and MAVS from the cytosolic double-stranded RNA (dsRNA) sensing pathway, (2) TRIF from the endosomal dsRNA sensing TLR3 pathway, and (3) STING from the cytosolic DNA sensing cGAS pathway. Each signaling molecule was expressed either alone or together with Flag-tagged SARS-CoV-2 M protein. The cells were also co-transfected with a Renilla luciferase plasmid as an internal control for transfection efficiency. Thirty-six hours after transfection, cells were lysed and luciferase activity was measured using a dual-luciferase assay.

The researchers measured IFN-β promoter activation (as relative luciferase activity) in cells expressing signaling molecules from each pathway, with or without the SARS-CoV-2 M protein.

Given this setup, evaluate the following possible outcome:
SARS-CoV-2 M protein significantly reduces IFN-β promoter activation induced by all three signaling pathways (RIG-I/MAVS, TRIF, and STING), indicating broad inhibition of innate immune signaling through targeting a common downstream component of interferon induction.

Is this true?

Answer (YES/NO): NO